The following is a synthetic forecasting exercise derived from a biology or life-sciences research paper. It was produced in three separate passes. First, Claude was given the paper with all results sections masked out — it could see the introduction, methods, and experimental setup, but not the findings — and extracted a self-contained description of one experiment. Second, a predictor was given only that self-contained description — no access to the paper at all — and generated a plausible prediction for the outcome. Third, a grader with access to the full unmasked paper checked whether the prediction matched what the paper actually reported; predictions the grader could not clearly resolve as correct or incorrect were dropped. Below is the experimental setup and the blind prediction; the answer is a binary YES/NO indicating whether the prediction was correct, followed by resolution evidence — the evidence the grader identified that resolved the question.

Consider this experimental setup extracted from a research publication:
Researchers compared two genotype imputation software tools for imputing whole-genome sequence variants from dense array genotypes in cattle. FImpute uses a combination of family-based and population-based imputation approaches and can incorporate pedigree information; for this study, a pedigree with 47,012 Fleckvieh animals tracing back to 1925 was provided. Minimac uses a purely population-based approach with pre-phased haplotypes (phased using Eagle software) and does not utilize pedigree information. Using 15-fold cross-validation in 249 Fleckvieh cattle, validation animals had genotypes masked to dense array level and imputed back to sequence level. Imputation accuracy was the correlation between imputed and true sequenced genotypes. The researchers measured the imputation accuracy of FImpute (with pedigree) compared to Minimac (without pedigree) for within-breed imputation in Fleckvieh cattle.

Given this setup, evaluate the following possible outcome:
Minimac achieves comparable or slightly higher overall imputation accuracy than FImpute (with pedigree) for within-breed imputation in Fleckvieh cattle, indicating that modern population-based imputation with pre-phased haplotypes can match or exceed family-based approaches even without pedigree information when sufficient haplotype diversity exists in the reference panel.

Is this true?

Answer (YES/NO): YES